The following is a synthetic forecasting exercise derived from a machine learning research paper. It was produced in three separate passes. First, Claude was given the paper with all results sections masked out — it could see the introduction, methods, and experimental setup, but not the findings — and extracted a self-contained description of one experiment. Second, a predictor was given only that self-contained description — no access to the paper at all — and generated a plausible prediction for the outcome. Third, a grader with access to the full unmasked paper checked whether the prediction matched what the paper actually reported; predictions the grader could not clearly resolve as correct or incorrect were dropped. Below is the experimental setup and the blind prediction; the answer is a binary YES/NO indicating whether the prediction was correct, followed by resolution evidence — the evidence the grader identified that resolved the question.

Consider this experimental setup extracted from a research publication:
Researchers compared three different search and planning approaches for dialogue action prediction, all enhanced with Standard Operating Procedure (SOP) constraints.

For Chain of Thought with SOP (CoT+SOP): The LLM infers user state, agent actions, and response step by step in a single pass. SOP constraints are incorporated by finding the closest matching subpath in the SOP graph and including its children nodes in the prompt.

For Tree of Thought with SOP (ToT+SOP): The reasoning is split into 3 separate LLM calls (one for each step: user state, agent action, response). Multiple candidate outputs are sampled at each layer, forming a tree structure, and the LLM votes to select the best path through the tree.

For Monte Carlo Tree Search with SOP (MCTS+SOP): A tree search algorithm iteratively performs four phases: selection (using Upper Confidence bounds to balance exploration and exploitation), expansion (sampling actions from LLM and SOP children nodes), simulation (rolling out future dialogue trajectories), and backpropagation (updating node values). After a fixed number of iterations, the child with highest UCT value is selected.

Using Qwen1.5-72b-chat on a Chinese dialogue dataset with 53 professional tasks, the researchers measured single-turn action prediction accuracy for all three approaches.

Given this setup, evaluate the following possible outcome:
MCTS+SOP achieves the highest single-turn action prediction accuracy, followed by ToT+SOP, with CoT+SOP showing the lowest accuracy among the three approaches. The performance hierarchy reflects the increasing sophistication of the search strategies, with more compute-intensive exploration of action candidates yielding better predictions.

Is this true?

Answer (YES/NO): YES